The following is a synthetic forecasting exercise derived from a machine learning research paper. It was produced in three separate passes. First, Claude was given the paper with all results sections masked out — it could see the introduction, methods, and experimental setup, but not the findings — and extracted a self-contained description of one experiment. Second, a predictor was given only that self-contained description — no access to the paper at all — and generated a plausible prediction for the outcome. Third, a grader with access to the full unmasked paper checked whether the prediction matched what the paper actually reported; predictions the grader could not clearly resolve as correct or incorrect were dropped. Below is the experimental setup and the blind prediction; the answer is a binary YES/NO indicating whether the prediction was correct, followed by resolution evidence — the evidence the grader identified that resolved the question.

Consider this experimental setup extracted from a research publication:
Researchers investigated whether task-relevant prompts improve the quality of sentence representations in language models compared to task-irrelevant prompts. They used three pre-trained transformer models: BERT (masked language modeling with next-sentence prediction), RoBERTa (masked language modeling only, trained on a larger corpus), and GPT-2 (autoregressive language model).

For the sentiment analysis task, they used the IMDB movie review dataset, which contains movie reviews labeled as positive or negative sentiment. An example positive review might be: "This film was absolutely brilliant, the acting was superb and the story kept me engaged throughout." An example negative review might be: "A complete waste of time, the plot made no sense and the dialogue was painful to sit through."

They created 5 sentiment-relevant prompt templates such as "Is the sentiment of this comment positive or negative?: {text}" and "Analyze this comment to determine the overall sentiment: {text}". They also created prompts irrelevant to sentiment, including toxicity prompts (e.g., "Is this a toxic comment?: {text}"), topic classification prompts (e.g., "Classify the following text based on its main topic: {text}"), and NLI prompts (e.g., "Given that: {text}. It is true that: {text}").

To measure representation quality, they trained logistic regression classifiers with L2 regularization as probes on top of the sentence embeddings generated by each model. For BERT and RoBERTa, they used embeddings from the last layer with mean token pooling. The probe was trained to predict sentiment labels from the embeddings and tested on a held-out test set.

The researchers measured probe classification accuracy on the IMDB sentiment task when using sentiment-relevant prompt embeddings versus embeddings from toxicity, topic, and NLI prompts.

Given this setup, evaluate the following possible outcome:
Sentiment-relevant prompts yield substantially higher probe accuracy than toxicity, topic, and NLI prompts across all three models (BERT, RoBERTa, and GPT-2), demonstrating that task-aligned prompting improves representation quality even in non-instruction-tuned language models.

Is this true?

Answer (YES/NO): NO